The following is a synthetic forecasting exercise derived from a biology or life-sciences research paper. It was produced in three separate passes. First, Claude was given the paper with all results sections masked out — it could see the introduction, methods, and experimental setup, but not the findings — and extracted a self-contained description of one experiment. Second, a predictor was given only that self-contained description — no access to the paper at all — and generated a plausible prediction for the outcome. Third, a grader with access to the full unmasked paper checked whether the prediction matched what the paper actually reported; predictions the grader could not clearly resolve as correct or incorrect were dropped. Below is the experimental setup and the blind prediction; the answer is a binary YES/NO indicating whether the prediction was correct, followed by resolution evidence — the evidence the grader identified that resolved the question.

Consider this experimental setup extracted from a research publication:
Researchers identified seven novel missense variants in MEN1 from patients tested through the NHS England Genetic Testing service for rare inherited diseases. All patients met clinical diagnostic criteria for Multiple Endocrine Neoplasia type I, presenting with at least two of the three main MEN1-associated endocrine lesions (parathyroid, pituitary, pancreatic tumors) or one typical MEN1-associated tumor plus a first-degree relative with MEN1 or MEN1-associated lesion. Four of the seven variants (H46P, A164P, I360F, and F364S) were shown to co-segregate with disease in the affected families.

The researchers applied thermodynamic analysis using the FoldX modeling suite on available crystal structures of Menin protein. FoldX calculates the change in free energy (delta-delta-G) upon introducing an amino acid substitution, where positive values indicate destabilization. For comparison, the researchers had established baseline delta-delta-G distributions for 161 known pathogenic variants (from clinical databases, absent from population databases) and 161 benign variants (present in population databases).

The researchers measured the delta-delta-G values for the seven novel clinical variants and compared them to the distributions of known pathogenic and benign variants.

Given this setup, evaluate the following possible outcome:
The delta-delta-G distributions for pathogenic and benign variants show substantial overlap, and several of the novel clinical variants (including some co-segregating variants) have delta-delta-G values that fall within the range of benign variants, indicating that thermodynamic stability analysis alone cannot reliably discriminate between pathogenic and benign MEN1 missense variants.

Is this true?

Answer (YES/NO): NO